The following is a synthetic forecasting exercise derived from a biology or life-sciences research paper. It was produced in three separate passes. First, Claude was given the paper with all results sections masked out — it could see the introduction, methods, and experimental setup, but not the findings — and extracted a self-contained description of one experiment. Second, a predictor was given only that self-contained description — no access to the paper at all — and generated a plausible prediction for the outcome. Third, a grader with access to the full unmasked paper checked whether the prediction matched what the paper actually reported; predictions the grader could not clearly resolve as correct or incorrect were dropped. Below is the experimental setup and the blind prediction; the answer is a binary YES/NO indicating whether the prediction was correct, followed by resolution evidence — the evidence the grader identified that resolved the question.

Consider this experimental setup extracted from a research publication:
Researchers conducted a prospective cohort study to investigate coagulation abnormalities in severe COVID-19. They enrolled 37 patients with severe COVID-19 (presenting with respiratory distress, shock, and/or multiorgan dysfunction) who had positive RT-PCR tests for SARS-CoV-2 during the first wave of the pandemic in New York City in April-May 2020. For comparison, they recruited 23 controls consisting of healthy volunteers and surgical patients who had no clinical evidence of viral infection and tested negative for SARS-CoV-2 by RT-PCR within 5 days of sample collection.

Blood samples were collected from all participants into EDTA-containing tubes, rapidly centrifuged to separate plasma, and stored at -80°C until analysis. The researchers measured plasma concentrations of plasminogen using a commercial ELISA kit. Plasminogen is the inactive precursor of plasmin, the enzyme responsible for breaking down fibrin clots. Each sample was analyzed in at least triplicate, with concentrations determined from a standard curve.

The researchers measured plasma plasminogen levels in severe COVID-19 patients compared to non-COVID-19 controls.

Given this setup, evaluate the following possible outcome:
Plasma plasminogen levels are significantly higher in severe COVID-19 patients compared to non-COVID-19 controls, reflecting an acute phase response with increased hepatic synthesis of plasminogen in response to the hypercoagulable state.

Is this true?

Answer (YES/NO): NO